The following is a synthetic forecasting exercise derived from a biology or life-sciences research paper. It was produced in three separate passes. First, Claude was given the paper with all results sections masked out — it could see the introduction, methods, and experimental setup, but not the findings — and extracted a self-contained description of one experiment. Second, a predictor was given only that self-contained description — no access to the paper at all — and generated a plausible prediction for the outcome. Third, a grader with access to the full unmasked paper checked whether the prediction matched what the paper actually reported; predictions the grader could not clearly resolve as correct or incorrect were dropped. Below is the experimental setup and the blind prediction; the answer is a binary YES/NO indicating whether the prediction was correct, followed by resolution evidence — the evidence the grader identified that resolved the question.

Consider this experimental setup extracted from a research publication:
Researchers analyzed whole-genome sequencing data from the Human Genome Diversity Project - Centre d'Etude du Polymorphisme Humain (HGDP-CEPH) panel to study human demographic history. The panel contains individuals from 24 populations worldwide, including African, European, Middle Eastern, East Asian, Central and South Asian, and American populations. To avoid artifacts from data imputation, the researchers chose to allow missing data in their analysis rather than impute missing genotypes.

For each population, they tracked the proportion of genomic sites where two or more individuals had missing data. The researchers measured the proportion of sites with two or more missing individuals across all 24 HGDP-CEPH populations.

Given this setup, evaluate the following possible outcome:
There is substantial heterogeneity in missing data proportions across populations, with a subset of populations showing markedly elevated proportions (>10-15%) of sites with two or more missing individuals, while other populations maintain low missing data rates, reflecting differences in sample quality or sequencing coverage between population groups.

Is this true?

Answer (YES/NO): NO